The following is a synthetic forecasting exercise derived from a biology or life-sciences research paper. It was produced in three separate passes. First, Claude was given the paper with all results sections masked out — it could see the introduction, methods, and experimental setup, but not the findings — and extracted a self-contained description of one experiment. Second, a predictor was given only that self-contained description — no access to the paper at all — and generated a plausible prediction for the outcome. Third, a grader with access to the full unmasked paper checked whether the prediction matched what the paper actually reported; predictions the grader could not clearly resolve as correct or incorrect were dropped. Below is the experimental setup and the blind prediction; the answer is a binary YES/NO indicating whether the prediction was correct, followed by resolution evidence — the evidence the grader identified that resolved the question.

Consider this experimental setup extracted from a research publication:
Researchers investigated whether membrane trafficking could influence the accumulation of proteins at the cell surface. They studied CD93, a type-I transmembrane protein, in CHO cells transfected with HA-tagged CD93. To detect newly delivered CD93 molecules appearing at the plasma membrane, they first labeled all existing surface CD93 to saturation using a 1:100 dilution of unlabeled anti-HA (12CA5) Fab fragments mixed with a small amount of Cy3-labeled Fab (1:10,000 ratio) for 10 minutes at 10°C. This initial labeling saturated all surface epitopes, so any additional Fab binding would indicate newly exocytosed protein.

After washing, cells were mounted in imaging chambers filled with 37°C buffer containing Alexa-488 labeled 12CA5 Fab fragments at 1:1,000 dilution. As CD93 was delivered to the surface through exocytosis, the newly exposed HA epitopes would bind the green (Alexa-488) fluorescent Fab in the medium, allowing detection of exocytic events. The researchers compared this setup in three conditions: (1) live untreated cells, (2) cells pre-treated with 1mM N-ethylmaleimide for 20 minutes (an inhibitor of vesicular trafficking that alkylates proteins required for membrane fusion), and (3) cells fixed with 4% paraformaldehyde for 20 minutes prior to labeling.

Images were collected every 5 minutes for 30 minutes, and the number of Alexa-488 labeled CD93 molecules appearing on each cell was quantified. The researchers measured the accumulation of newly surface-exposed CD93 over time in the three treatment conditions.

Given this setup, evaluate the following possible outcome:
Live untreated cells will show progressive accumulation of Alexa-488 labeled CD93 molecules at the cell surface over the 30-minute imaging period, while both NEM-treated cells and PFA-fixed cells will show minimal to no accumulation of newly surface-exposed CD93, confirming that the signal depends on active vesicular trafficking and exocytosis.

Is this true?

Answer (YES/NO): YES